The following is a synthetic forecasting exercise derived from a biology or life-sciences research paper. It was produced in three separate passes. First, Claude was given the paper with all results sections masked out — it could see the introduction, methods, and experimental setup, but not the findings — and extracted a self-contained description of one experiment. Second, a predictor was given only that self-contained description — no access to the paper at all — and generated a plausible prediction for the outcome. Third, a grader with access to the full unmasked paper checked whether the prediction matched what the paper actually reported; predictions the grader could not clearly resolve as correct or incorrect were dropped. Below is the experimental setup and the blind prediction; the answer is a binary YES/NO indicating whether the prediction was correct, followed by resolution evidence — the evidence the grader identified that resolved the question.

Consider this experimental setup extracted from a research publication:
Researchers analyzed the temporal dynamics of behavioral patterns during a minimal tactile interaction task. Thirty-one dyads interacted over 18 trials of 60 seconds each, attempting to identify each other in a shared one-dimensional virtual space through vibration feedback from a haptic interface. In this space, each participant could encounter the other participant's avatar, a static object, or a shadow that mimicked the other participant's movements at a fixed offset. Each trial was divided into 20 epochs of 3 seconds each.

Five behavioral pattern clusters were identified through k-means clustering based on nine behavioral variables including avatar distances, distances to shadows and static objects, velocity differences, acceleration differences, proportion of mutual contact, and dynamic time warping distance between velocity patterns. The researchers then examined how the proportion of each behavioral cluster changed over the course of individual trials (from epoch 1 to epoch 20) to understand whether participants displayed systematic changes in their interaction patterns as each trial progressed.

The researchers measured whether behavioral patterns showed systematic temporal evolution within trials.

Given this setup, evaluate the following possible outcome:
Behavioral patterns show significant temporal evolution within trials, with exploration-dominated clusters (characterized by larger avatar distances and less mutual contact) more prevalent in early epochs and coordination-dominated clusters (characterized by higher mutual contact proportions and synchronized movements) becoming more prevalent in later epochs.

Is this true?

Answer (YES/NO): YES